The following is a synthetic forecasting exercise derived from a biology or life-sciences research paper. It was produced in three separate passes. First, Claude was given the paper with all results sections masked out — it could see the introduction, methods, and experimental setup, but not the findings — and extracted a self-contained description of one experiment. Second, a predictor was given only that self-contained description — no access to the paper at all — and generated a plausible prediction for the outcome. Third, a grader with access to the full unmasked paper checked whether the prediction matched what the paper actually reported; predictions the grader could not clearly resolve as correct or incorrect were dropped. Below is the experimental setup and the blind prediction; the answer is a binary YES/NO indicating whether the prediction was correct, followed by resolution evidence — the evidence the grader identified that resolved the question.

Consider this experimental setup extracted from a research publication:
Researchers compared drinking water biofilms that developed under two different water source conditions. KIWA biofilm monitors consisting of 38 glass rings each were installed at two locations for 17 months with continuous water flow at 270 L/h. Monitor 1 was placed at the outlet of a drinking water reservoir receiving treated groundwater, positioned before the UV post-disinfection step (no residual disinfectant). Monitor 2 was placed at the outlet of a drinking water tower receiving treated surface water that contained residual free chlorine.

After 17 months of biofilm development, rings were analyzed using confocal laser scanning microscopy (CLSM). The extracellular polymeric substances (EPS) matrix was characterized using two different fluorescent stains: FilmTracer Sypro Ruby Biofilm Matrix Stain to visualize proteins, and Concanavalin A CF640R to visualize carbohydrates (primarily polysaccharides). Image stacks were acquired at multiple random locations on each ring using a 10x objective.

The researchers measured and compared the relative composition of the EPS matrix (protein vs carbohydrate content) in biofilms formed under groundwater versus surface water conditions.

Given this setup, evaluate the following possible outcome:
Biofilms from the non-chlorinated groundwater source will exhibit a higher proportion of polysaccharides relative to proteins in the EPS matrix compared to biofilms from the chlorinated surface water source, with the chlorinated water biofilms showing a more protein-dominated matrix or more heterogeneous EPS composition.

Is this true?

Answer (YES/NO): NO